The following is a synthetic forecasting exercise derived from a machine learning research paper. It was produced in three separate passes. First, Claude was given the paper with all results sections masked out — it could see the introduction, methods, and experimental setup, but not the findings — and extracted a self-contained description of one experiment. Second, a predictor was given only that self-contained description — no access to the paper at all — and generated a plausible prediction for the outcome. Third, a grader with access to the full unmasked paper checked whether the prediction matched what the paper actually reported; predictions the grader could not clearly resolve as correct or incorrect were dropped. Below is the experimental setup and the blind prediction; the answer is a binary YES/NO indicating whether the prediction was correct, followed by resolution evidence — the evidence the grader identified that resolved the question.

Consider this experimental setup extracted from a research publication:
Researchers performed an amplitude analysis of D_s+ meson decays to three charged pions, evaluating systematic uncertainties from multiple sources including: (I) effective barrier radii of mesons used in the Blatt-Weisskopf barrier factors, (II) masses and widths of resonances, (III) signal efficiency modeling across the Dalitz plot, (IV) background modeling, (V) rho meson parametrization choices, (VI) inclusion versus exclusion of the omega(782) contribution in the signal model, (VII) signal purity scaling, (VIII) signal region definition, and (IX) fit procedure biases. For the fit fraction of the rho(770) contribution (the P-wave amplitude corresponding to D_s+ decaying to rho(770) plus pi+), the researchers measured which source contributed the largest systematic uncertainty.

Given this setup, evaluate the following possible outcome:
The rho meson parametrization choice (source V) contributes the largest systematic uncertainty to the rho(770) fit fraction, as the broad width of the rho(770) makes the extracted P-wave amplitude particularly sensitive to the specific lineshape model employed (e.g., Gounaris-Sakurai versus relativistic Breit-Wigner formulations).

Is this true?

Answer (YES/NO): NO